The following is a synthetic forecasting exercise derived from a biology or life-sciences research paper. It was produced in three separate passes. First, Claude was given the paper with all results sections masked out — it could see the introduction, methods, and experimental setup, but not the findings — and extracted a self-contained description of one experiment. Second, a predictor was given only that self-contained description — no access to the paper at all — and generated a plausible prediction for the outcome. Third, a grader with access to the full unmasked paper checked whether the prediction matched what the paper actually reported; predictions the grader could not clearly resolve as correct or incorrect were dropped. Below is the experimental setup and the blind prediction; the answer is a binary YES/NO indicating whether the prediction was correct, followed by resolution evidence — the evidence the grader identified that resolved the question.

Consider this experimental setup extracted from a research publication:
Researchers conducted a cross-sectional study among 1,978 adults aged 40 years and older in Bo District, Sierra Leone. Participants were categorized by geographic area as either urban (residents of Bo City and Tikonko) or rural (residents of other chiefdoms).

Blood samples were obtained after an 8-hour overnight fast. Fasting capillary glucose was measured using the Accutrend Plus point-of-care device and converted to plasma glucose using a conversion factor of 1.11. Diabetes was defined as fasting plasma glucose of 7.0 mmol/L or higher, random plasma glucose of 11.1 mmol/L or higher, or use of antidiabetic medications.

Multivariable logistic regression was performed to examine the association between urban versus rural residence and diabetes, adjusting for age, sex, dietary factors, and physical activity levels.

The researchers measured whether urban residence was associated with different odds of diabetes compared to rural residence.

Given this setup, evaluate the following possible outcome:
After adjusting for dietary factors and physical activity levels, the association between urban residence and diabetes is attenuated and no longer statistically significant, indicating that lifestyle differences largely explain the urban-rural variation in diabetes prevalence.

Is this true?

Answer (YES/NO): NO